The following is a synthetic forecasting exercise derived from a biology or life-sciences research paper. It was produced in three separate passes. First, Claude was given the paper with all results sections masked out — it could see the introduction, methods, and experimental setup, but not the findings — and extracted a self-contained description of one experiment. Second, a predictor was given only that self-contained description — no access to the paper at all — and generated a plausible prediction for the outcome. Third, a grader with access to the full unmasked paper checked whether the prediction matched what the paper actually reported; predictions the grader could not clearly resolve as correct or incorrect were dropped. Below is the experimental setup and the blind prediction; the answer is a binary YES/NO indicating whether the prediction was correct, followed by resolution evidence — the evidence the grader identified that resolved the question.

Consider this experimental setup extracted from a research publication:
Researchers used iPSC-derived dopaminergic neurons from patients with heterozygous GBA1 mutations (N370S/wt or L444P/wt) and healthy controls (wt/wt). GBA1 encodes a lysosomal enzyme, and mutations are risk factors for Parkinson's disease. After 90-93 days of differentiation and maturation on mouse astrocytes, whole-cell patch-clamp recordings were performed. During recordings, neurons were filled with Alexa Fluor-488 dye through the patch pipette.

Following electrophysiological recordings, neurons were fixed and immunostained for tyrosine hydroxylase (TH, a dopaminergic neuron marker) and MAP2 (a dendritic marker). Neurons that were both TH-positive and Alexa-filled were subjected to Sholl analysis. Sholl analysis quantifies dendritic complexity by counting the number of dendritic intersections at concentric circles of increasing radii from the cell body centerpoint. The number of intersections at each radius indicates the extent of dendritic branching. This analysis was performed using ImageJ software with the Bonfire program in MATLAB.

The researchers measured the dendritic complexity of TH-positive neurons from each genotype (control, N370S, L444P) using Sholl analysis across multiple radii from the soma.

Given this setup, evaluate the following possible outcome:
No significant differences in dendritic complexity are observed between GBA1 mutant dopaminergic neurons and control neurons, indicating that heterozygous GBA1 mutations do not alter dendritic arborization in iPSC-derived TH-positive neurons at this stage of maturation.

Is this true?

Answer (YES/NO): NO